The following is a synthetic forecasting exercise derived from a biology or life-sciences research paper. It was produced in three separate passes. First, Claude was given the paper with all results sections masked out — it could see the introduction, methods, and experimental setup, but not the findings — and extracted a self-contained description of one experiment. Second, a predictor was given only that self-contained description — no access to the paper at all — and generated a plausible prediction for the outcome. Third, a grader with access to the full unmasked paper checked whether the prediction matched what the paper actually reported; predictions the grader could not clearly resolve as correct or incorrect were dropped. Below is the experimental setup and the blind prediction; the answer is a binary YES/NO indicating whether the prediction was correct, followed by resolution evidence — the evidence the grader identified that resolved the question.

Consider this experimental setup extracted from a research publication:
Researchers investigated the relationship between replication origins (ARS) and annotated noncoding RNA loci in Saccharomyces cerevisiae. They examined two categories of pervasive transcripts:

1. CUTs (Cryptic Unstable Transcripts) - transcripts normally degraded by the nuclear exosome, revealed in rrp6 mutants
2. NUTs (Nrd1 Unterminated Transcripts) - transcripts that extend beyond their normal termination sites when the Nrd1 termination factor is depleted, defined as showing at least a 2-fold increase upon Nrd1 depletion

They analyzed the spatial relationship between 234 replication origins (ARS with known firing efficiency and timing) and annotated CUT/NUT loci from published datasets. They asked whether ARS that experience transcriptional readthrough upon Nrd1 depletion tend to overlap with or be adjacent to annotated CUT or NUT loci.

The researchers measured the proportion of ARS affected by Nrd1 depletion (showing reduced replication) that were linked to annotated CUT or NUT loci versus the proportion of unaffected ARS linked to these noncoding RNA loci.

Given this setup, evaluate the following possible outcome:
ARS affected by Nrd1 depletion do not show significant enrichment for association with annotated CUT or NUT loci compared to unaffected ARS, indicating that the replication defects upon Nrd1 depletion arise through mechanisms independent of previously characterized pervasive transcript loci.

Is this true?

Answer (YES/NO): NO